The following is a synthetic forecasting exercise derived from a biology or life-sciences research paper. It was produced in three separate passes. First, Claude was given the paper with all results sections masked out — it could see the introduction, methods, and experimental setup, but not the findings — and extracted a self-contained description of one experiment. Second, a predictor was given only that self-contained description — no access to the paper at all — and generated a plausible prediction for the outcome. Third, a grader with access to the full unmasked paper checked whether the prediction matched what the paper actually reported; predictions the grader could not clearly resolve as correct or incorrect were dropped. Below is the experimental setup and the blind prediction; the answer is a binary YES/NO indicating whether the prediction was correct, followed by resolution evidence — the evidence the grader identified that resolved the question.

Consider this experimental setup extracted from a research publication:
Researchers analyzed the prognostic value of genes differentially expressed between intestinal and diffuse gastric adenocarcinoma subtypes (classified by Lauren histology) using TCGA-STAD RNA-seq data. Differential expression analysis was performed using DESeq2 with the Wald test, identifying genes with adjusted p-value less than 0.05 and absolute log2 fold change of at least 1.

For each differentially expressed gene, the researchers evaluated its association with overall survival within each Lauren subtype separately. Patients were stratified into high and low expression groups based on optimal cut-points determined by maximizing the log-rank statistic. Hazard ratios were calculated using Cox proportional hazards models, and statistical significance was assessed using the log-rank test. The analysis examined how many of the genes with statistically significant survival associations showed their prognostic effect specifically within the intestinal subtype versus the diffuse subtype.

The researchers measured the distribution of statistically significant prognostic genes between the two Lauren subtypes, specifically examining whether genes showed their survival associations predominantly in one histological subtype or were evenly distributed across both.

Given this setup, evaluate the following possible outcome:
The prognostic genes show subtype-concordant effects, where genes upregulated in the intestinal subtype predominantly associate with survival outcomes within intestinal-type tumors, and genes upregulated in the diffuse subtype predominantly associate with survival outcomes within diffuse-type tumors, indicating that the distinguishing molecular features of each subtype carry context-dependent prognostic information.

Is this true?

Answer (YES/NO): NO